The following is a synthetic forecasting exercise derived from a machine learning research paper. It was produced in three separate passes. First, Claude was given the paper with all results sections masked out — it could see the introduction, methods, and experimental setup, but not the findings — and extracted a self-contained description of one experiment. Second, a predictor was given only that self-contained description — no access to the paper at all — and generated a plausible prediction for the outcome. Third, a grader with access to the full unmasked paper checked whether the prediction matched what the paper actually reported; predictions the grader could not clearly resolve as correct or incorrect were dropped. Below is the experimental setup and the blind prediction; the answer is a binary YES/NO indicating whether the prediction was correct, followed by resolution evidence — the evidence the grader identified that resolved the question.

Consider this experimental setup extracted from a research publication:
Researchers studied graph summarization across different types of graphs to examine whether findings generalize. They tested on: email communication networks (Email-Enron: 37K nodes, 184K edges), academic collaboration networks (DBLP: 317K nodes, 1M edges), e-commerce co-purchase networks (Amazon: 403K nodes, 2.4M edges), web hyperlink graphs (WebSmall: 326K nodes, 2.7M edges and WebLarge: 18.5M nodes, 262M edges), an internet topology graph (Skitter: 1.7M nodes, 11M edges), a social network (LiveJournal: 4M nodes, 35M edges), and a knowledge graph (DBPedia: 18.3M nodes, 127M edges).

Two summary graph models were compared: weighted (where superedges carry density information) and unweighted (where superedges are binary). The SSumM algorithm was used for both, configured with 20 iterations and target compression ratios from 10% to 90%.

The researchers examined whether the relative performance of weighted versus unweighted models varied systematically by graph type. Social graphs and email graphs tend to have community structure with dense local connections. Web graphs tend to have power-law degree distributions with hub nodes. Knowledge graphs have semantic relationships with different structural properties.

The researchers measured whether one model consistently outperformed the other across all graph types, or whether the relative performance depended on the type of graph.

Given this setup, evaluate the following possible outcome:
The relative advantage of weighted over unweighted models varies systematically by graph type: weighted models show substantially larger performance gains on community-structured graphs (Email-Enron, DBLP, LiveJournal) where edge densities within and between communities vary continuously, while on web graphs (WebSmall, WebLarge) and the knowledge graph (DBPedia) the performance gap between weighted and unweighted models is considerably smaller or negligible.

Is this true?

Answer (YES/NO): NO